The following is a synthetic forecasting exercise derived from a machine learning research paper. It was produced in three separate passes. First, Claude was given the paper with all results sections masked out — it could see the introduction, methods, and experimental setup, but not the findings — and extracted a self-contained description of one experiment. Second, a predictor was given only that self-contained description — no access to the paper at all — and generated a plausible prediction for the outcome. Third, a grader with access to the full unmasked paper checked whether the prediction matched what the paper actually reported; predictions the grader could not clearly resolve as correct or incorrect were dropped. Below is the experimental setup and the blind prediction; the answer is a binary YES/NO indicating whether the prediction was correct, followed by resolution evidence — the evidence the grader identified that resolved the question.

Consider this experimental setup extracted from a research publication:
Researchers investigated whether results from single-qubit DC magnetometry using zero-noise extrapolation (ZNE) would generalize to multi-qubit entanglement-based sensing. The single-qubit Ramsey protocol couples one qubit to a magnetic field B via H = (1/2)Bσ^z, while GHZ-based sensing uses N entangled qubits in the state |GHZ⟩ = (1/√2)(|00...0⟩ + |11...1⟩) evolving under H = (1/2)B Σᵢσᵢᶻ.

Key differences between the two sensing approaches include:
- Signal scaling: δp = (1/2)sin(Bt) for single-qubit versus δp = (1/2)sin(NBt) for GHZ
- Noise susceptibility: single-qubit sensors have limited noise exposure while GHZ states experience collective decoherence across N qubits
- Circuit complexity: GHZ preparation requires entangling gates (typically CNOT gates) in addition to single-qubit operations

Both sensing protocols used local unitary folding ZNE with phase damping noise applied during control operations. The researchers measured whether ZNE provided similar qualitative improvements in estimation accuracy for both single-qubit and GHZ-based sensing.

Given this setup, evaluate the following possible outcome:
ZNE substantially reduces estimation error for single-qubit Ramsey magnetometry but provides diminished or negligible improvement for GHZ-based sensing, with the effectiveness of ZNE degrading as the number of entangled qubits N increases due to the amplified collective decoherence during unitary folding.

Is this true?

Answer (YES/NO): NO